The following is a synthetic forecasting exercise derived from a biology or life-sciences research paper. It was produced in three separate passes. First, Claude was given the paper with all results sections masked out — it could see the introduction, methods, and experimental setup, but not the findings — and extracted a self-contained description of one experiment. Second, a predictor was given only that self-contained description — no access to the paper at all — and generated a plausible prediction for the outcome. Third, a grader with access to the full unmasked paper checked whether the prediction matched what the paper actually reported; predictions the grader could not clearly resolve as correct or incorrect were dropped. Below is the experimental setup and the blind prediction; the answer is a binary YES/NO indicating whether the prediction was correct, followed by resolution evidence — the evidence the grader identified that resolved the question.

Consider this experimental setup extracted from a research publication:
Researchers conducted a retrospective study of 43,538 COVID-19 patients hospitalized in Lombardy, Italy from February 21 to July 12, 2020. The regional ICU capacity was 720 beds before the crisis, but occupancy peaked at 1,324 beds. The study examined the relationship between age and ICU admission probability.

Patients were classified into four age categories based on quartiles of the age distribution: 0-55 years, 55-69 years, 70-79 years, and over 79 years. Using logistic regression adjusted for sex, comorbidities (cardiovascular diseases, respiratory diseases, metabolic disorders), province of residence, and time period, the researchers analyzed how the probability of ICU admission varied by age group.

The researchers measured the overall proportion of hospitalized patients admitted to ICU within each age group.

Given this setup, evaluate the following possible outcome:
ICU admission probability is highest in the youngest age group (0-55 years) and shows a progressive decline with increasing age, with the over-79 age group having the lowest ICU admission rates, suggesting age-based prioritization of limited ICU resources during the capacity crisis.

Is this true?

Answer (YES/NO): YES